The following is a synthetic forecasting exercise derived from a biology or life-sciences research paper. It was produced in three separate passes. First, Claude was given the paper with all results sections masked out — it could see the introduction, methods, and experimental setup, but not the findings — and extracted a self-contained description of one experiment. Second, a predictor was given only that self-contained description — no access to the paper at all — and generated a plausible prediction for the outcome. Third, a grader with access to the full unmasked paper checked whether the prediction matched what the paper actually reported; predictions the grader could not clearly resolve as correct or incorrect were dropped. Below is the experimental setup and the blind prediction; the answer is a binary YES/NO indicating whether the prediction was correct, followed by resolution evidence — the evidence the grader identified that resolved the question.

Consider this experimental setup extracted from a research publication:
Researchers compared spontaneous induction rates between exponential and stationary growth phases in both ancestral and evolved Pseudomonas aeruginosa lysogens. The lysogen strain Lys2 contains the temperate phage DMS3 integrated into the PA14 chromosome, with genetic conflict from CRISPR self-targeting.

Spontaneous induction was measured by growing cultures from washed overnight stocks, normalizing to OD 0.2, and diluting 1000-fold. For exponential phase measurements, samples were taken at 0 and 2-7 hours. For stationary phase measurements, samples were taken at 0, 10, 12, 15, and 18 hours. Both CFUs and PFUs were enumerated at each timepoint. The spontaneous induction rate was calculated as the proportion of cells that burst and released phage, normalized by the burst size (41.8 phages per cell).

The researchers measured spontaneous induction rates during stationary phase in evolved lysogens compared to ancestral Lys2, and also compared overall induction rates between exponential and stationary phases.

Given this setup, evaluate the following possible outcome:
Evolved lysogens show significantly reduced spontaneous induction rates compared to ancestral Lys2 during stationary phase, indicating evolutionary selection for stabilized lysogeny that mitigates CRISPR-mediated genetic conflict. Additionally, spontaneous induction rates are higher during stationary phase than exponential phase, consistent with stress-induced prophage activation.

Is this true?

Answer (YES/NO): NO